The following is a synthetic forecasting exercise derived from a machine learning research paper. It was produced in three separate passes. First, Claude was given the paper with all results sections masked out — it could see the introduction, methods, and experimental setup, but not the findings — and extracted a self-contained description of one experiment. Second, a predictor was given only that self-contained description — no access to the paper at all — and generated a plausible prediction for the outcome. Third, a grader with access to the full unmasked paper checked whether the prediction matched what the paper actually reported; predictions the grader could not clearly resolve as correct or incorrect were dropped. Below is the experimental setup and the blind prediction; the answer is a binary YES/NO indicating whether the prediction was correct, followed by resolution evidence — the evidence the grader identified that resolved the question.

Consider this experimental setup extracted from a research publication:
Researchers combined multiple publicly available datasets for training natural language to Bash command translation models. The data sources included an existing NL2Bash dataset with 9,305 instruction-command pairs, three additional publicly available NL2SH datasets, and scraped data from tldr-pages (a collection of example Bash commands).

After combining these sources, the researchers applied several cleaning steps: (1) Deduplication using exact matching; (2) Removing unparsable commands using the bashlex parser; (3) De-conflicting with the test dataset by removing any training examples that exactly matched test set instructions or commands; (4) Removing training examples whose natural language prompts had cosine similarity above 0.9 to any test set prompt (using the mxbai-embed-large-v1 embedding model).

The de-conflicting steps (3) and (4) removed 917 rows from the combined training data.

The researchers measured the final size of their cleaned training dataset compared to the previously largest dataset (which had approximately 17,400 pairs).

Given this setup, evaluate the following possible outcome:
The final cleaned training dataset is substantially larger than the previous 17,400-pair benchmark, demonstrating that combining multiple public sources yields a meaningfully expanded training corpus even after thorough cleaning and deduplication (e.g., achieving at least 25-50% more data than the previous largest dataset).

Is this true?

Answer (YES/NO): YES